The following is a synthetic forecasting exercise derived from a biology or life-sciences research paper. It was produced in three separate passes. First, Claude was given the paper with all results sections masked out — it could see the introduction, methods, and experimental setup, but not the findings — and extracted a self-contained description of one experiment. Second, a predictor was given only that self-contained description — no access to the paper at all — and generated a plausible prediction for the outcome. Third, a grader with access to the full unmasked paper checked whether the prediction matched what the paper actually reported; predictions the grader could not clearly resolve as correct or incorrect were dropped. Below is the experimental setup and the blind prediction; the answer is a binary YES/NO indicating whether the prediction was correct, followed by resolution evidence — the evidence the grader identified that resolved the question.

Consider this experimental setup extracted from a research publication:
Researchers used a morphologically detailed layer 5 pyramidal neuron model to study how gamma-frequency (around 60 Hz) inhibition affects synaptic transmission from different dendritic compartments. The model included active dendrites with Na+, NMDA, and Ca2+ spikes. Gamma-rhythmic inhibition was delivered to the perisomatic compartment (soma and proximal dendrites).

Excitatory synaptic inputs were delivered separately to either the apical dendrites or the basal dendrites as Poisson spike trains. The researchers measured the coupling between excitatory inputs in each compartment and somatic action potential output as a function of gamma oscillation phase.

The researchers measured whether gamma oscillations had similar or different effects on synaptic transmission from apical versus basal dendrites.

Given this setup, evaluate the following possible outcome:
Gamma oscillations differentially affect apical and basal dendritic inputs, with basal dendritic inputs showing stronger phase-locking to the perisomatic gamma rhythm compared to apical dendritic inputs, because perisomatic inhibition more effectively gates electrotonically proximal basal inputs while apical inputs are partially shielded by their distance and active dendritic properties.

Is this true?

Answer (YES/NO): YES